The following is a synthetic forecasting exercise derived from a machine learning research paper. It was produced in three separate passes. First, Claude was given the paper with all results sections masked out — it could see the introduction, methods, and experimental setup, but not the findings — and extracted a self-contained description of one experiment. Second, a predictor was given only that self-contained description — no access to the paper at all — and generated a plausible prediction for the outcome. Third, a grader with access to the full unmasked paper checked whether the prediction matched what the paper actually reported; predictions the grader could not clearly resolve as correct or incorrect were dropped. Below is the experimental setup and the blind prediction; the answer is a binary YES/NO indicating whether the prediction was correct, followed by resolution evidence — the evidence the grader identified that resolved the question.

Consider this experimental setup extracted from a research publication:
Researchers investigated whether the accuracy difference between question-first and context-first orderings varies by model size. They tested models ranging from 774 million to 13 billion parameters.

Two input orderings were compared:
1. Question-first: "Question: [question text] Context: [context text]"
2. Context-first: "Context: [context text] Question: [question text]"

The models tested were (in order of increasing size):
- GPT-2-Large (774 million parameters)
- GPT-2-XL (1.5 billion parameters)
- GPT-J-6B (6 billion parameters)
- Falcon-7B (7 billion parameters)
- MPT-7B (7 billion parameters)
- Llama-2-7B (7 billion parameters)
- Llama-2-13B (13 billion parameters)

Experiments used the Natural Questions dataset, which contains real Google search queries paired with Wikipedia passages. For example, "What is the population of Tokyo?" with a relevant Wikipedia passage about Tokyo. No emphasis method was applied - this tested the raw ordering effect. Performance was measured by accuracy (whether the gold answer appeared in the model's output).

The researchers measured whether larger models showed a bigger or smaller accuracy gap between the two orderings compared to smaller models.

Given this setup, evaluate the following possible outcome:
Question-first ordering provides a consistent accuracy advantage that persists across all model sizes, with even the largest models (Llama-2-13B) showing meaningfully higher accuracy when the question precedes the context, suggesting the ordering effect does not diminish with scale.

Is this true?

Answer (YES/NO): NO